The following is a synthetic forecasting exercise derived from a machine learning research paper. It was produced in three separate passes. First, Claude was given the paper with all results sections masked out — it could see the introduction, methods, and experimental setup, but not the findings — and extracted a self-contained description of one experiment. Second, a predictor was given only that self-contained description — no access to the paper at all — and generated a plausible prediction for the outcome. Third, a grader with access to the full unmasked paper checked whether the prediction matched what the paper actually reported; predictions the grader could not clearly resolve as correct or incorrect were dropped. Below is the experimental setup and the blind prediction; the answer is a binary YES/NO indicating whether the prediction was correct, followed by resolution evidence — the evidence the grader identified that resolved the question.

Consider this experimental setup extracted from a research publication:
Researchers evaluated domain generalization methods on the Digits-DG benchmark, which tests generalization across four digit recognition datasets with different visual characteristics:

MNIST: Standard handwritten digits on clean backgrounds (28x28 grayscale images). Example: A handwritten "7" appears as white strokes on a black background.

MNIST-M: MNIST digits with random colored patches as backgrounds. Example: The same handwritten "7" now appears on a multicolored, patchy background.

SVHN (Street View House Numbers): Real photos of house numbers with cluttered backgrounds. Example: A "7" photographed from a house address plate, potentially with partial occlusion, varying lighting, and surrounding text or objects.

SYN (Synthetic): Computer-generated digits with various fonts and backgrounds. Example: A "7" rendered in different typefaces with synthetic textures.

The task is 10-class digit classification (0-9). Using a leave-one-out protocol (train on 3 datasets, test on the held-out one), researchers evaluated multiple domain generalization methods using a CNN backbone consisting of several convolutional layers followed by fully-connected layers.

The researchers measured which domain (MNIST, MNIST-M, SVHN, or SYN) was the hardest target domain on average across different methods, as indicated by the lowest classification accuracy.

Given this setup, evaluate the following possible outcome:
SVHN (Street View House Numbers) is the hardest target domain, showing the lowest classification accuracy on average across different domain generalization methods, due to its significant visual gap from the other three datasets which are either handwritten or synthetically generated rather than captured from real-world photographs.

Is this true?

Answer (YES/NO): NO